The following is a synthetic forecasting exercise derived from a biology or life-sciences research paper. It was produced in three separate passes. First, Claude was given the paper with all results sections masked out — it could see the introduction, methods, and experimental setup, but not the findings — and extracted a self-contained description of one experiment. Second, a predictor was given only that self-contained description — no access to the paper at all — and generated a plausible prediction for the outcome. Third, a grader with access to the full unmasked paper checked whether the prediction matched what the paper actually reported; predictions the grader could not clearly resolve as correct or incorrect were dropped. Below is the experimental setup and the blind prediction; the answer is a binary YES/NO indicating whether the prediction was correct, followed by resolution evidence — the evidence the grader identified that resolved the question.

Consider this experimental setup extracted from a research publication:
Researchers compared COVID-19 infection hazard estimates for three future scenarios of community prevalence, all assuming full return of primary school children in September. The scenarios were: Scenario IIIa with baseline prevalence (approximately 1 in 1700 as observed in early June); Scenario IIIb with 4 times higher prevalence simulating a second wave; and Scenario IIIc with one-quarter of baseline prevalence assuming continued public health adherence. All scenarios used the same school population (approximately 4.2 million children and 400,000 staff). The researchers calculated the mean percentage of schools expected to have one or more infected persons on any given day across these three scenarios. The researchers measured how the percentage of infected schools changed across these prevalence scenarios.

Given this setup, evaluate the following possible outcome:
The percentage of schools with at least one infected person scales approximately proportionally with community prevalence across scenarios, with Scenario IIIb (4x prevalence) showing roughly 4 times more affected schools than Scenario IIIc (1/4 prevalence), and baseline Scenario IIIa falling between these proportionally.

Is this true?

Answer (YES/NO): NO